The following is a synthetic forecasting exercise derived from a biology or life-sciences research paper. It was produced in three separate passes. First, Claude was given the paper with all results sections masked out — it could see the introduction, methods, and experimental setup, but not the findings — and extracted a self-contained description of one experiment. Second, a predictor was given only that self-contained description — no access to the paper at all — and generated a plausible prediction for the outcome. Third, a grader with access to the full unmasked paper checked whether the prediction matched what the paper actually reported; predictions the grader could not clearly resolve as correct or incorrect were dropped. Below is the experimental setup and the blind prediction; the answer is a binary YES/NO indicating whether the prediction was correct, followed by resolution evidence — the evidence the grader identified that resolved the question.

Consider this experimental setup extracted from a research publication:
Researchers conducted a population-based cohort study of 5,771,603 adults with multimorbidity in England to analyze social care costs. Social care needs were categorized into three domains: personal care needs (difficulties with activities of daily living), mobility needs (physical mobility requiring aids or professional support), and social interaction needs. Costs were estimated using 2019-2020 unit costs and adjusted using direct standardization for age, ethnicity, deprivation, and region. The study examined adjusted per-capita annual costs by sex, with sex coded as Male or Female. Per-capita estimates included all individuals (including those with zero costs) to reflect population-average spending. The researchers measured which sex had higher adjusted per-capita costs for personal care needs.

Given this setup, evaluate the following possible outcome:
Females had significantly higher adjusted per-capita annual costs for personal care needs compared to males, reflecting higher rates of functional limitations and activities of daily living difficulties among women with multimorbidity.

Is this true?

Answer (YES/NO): NO